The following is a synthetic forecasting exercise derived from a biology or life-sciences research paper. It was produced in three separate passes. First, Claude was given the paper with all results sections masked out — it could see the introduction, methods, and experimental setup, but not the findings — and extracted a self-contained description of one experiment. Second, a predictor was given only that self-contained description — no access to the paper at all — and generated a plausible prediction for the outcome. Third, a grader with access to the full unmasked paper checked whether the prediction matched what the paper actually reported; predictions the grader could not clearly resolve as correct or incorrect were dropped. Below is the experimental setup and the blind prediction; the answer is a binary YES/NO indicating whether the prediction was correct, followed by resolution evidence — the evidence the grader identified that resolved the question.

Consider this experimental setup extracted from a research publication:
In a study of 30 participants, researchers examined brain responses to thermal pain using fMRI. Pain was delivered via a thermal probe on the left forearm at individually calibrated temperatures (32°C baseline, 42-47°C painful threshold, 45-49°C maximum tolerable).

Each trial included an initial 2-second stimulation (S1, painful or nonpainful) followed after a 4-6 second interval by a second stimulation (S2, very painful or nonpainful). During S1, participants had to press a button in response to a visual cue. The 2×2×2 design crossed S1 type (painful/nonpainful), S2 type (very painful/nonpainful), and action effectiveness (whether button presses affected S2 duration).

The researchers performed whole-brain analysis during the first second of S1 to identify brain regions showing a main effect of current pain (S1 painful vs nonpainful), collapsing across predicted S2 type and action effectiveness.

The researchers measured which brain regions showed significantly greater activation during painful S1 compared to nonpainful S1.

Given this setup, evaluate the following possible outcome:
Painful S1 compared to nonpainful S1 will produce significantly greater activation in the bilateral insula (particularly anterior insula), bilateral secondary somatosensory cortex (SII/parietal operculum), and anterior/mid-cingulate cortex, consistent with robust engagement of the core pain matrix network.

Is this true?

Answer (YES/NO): NO